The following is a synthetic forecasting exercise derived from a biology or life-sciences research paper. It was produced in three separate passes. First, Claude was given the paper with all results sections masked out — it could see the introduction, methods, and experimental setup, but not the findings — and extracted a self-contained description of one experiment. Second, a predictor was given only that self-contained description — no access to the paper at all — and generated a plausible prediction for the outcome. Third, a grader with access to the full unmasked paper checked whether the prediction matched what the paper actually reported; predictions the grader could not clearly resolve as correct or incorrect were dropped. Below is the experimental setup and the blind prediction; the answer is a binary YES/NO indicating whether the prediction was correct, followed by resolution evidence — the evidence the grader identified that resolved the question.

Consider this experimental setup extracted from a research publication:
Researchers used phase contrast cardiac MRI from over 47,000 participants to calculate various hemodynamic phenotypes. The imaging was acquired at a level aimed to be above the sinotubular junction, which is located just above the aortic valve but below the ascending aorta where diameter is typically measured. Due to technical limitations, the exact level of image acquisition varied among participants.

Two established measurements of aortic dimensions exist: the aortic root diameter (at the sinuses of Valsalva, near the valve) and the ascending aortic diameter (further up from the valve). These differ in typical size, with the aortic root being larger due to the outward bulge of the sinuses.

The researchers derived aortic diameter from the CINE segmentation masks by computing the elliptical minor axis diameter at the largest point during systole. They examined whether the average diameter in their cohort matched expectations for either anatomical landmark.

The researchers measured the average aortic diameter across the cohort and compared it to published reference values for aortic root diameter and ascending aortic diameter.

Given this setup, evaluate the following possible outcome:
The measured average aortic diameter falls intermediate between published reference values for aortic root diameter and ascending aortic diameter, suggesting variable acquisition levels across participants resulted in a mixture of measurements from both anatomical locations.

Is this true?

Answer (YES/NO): YES